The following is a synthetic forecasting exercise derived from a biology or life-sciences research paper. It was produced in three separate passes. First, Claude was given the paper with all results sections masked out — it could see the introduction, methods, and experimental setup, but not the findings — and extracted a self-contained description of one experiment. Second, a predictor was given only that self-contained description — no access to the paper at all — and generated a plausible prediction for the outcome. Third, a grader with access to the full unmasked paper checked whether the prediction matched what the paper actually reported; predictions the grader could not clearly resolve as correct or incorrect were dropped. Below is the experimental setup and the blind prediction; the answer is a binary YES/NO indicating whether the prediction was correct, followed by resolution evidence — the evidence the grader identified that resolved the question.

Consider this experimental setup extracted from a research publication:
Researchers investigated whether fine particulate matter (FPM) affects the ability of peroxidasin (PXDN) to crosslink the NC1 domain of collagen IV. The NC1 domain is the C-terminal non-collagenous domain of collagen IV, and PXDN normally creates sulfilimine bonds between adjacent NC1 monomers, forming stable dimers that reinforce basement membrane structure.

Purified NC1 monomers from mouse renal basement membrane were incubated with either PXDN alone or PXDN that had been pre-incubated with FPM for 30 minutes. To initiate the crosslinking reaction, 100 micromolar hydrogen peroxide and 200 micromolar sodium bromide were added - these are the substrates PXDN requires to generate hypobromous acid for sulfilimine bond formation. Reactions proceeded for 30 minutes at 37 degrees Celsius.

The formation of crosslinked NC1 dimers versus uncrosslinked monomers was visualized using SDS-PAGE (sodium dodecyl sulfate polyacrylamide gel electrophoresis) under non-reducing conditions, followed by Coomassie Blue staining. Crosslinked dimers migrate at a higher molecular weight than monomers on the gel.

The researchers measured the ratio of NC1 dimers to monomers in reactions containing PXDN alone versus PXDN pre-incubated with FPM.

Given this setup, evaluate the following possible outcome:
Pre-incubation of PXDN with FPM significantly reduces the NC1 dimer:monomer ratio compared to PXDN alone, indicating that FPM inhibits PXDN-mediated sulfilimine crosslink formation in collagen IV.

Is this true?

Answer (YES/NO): NO